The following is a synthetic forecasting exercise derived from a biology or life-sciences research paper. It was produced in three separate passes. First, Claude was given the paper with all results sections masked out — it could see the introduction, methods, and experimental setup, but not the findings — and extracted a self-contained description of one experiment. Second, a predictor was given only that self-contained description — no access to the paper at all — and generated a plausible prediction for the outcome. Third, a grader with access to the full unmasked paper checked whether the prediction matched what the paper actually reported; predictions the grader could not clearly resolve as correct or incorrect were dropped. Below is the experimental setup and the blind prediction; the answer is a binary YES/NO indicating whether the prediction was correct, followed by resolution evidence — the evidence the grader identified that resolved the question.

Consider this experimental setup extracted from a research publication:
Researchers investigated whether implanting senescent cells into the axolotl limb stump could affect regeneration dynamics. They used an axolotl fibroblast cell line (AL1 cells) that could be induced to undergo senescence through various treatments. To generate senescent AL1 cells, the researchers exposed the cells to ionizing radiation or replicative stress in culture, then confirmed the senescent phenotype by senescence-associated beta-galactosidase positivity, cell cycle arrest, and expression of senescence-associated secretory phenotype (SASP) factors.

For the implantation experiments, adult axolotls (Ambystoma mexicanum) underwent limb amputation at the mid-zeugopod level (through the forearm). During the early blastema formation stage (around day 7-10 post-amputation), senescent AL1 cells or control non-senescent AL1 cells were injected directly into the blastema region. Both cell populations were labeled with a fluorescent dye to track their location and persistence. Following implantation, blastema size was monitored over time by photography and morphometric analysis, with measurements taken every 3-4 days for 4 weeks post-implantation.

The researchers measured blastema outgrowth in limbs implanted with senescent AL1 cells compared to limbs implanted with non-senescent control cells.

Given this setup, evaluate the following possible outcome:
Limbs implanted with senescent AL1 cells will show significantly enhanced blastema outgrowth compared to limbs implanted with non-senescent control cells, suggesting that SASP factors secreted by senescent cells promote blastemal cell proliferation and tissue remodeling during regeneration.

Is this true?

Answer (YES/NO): YES